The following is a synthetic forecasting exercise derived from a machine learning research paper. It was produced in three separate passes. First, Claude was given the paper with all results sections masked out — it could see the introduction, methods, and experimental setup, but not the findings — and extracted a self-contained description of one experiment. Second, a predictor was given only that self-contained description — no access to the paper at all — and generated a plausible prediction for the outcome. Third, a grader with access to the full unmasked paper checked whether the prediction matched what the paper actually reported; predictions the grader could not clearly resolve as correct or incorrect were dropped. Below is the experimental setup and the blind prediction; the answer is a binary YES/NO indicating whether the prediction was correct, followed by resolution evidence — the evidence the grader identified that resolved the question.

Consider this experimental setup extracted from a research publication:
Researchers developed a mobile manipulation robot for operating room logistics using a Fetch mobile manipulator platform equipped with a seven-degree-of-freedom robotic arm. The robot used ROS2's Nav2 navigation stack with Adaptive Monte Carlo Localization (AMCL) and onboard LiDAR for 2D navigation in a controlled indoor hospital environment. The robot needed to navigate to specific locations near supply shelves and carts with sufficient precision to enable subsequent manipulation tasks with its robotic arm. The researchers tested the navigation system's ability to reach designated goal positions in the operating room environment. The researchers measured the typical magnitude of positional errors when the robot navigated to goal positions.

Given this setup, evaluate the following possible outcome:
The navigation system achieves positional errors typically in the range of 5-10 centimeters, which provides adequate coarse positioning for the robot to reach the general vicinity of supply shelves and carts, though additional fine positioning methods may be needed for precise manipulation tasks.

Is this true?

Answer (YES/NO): YES